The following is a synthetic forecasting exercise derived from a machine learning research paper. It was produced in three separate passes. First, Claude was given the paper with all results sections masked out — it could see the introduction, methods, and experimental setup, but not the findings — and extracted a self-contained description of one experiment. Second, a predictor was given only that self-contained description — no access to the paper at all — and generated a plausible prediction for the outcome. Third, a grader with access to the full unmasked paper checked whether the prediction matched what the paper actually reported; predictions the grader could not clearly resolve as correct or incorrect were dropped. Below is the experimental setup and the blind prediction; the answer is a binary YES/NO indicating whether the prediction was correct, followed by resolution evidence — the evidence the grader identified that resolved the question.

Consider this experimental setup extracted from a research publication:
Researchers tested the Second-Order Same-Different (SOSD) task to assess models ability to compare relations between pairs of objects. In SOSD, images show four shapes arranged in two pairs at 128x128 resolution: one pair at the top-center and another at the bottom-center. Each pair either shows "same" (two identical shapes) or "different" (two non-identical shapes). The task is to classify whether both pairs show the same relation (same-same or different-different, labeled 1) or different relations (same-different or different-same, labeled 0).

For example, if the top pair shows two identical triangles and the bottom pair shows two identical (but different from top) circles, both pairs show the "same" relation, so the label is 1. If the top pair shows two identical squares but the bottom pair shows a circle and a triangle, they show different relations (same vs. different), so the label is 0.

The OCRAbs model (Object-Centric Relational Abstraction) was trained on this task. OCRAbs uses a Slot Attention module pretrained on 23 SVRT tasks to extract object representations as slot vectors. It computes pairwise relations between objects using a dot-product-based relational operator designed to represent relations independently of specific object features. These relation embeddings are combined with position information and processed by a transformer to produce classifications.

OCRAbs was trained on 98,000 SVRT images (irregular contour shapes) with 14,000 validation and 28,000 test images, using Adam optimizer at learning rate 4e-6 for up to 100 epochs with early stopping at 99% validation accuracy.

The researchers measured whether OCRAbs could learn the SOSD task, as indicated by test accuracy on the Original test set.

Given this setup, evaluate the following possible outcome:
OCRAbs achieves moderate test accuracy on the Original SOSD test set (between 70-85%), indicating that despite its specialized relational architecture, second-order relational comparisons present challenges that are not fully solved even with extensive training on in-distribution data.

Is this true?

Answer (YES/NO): NO